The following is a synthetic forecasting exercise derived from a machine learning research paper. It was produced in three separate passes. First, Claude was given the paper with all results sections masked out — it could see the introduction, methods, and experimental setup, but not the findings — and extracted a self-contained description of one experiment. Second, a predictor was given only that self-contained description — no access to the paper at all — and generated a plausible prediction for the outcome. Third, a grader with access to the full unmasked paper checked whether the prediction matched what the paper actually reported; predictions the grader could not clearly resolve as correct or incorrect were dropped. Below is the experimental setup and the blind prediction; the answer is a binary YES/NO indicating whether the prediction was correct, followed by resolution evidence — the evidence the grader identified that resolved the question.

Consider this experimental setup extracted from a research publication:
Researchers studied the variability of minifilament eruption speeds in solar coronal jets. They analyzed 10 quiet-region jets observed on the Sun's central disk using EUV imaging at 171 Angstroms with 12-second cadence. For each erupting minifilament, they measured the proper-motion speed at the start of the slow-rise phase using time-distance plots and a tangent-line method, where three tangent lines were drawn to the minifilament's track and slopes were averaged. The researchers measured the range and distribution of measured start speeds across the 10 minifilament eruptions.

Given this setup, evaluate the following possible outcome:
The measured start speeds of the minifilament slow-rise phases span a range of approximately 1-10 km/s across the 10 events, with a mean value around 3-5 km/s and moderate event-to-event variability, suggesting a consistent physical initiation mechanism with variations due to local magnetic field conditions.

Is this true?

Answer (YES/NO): NO